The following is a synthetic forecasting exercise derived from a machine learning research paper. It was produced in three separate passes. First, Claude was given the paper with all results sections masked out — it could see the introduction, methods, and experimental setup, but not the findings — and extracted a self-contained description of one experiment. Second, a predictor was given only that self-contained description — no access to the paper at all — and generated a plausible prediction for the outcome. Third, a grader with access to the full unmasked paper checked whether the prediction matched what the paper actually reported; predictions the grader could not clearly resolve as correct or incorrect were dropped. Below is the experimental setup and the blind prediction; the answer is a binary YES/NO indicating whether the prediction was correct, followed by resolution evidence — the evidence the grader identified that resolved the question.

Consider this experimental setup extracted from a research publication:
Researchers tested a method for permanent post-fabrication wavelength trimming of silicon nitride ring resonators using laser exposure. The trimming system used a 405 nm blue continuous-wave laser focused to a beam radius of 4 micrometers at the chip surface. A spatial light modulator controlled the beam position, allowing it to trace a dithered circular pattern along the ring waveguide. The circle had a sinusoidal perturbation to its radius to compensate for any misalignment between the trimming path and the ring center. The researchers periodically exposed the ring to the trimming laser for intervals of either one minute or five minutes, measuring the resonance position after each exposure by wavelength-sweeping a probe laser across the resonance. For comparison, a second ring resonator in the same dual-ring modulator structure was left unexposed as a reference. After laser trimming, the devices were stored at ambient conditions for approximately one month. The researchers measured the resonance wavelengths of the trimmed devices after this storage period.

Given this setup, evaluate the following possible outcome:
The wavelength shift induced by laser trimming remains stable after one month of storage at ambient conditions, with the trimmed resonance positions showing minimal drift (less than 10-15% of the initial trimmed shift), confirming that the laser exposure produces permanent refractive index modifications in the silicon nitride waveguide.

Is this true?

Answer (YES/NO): YES